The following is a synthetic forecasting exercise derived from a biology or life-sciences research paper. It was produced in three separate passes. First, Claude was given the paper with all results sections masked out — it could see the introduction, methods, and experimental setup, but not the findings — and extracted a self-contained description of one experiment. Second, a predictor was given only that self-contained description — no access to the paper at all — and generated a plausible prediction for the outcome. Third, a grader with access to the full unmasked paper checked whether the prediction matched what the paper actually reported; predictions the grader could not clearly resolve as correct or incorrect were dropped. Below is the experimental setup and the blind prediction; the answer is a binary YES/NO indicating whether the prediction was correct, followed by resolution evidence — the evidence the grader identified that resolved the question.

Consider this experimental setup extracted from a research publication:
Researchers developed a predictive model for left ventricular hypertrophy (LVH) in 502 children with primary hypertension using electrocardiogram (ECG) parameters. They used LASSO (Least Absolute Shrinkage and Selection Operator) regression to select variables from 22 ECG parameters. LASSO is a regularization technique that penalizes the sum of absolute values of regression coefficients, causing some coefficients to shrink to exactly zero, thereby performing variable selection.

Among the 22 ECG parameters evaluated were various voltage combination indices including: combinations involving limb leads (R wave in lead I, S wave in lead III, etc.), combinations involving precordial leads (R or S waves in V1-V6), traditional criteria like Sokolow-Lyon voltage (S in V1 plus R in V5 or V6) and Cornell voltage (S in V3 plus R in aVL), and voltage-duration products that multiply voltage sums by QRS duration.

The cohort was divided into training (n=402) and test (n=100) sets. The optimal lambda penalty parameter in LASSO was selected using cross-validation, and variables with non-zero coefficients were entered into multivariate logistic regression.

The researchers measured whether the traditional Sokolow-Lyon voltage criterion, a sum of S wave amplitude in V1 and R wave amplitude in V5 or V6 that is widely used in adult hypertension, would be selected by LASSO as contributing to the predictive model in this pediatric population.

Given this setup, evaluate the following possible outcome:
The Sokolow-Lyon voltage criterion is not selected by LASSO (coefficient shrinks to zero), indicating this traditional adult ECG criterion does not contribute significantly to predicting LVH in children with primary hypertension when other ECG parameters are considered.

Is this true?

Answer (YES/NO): YES